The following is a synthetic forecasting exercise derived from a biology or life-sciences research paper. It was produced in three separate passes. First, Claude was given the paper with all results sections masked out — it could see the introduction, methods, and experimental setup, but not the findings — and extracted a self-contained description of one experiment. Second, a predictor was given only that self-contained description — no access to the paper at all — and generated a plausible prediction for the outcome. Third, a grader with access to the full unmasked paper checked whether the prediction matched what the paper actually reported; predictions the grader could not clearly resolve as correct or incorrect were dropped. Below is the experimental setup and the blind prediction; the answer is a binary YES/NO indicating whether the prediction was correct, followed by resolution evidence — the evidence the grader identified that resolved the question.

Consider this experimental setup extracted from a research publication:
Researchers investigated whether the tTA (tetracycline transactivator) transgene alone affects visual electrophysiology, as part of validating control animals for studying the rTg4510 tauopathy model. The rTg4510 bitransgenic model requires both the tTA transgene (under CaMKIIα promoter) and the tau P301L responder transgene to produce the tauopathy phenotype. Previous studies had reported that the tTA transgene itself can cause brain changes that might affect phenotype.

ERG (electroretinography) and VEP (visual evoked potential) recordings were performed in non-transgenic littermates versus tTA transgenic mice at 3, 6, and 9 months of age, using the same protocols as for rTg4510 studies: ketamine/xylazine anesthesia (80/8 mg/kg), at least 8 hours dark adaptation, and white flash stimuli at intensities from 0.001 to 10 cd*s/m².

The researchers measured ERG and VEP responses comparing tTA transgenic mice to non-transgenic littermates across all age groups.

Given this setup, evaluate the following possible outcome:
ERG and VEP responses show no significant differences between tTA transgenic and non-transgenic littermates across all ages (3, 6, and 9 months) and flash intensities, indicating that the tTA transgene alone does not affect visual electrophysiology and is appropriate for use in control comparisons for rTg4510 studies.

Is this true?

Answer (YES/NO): YES